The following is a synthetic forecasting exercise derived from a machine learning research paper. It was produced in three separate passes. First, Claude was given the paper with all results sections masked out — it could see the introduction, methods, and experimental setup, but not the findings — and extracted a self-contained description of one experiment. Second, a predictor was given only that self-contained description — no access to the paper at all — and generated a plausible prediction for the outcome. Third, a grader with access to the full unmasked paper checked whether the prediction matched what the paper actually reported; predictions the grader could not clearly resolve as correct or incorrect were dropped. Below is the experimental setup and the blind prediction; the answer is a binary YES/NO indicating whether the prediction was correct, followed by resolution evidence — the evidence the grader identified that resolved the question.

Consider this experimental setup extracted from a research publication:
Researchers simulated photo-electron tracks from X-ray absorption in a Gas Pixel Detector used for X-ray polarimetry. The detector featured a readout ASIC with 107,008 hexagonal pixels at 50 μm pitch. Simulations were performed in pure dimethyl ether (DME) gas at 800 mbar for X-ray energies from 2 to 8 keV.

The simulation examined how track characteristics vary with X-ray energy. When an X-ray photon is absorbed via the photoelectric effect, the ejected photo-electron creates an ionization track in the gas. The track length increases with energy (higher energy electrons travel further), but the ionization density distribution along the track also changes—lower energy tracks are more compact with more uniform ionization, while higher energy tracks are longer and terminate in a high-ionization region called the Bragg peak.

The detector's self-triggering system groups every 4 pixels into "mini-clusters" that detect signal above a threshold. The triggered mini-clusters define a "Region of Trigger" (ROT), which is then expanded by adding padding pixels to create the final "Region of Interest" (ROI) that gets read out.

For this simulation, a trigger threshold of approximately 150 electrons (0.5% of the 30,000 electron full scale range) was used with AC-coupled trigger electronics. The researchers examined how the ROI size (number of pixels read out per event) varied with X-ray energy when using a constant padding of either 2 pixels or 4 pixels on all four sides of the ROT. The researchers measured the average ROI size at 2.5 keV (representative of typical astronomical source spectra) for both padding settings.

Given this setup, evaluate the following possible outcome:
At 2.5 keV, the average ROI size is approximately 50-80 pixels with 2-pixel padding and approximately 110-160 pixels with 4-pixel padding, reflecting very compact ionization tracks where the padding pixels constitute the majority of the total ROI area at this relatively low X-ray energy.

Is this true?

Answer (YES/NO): NO